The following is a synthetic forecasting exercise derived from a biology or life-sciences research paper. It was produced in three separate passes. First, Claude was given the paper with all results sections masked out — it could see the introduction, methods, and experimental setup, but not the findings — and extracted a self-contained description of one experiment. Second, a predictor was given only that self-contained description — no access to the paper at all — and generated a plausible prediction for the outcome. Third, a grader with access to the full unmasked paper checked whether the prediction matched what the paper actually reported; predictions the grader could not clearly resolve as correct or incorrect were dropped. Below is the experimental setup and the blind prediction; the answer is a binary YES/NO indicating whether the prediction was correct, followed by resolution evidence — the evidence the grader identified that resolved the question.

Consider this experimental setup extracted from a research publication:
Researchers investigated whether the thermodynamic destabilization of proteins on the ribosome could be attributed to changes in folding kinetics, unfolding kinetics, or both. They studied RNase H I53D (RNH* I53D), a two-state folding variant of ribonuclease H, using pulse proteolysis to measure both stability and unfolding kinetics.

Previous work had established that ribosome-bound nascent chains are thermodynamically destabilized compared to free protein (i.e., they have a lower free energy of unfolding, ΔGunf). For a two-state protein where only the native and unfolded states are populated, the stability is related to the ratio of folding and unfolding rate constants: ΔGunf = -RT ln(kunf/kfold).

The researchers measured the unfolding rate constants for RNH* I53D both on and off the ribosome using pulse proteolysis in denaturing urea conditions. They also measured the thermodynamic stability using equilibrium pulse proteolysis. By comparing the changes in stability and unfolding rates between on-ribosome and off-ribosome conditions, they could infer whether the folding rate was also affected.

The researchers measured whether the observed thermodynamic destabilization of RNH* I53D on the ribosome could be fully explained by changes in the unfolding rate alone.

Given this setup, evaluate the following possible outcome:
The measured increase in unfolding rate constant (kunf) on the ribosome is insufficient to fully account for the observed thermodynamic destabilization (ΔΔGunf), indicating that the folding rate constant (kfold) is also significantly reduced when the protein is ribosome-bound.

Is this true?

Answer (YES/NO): NO